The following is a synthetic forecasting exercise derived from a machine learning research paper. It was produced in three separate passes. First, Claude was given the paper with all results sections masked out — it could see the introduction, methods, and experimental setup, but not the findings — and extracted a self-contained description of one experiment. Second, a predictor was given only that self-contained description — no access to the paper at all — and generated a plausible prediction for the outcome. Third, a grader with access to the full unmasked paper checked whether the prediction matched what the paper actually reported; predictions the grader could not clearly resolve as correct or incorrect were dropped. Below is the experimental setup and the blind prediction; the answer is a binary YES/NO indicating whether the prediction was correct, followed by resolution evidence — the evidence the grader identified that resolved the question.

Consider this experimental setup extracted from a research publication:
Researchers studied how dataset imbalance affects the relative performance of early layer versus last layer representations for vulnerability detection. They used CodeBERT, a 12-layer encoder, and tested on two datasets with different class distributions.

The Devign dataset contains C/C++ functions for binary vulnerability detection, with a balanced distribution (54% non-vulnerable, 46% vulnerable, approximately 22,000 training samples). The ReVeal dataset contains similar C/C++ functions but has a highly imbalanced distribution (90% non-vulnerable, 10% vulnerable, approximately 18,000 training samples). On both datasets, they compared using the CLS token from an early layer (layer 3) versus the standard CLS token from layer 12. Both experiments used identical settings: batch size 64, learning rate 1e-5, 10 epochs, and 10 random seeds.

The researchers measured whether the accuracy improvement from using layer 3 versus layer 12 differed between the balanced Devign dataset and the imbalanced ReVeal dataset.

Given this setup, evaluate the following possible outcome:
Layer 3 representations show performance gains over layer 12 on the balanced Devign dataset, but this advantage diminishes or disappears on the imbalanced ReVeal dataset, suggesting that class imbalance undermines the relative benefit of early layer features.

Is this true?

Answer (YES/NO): YES